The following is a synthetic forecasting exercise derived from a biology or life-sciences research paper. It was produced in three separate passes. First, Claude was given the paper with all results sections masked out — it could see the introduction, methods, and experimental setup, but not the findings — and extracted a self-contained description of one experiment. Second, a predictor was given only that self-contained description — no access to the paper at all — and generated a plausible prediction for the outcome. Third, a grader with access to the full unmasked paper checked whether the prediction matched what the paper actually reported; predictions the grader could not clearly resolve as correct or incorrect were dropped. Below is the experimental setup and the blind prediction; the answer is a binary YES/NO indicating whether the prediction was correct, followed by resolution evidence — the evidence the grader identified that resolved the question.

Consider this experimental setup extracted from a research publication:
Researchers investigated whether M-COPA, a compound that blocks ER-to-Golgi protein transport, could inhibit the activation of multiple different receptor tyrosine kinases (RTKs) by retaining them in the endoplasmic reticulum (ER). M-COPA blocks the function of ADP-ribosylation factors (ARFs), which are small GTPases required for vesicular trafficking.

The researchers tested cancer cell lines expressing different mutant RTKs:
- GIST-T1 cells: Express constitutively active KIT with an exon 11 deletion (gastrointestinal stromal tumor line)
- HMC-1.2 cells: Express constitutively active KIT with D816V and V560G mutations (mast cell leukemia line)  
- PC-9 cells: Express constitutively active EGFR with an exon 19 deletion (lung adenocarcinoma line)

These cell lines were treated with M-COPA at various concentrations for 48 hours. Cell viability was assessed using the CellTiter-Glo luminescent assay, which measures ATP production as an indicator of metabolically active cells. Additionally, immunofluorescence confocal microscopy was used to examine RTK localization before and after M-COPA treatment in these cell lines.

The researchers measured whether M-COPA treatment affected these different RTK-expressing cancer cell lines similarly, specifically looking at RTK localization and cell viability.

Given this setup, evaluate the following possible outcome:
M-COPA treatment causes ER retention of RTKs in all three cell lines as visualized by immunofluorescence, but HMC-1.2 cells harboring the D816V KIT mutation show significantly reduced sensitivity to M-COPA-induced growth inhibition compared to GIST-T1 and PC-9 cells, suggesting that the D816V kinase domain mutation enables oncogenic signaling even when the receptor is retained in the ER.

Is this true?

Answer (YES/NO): NO